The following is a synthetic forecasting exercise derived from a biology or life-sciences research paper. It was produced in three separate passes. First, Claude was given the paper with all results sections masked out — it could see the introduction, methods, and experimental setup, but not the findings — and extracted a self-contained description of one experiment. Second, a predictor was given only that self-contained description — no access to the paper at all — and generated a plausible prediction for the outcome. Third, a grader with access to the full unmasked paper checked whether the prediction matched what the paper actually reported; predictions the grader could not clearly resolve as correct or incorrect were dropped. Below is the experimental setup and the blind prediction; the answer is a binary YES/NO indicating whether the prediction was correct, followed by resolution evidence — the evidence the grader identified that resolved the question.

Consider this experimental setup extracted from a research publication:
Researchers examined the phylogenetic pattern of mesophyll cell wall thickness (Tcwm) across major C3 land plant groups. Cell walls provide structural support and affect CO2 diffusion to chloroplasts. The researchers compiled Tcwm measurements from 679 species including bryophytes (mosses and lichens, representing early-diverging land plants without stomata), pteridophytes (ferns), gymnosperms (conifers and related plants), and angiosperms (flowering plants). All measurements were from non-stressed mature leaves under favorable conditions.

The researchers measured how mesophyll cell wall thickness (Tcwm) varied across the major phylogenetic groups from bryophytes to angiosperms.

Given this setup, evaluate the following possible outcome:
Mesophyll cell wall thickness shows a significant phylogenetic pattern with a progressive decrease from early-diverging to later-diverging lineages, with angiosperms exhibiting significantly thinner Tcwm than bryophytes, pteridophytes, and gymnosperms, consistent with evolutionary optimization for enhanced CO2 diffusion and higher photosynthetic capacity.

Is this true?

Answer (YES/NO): YES